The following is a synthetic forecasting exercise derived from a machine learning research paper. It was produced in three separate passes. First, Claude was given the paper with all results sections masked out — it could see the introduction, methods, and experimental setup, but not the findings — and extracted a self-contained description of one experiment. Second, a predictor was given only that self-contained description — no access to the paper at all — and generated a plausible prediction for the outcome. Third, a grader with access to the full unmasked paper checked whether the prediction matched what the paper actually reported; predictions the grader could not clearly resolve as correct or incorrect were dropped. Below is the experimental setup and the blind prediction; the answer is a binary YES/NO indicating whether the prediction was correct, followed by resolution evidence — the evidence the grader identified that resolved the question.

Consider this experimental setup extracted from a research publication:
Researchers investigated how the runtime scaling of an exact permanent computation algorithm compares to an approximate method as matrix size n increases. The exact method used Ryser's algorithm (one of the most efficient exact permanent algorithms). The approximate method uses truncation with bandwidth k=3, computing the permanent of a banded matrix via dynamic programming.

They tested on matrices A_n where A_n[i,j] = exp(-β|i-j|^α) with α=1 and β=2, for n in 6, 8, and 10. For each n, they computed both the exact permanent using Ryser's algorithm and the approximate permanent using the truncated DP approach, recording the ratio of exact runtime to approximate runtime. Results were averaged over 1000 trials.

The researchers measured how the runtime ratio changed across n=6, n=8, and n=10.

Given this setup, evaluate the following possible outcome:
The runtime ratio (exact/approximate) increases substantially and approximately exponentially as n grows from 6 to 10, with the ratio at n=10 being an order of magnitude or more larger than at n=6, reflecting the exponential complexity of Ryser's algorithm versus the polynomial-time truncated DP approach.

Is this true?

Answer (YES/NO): YES